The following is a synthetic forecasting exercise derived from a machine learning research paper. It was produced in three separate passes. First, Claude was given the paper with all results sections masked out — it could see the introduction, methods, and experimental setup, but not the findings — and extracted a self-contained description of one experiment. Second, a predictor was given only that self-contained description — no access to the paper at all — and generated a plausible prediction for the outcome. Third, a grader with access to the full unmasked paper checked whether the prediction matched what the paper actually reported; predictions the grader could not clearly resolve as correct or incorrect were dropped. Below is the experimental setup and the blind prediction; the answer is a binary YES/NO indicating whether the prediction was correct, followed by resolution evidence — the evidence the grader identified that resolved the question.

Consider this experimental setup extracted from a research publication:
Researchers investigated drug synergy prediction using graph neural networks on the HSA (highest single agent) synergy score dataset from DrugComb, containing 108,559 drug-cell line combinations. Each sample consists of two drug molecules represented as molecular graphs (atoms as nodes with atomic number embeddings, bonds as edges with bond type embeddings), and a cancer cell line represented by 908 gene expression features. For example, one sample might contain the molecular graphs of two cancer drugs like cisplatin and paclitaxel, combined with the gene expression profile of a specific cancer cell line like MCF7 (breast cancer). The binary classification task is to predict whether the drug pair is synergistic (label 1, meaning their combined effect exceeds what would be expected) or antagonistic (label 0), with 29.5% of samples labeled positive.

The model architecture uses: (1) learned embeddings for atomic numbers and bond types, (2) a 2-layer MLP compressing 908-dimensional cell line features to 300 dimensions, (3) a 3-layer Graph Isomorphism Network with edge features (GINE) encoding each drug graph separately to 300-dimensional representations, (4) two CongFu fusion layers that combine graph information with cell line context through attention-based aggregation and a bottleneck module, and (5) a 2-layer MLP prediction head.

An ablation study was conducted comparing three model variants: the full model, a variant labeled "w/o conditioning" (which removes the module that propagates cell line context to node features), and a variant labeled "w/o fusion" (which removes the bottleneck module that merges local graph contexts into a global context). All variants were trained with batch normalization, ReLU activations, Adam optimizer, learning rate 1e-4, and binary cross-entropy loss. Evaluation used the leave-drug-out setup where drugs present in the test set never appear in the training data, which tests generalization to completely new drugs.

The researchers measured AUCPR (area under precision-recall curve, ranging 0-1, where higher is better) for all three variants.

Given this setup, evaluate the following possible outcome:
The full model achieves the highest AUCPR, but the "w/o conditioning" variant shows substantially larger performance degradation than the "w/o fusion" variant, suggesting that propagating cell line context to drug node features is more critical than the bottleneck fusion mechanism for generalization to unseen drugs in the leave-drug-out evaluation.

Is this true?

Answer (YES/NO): NO